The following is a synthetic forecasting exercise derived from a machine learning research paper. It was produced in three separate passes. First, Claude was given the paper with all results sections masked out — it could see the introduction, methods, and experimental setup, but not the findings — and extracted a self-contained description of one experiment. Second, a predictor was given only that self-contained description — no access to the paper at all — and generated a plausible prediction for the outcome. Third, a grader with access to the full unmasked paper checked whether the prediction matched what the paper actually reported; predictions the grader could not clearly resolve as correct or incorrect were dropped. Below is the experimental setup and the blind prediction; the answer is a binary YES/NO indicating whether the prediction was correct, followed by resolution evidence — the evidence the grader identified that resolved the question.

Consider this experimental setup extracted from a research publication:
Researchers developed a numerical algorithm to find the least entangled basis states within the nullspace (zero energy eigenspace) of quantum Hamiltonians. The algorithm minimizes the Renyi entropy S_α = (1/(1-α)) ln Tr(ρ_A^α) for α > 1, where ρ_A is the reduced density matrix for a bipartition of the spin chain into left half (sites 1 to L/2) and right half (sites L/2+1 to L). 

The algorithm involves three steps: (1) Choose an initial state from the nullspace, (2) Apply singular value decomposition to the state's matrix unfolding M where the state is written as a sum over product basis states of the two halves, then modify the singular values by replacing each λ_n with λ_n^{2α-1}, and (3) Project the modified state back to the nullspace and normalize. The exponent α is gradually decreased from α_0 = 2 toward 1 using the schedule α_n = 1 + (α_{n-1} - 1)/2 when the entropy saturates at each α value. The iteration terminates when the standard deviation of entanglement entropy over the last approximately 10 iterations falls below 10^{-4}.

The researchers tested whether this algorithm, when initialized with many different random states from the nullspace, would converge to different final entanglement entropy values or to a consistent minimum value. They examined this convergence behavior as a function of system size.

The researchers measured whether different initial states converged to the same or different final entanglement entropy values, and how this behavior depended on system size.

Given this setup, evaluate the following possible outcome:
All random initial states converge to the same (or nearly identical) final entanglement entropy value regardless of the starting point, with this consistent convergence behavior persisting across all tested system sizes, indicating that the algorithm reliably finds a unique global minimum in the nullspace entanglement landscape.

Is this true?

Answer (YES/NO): YES